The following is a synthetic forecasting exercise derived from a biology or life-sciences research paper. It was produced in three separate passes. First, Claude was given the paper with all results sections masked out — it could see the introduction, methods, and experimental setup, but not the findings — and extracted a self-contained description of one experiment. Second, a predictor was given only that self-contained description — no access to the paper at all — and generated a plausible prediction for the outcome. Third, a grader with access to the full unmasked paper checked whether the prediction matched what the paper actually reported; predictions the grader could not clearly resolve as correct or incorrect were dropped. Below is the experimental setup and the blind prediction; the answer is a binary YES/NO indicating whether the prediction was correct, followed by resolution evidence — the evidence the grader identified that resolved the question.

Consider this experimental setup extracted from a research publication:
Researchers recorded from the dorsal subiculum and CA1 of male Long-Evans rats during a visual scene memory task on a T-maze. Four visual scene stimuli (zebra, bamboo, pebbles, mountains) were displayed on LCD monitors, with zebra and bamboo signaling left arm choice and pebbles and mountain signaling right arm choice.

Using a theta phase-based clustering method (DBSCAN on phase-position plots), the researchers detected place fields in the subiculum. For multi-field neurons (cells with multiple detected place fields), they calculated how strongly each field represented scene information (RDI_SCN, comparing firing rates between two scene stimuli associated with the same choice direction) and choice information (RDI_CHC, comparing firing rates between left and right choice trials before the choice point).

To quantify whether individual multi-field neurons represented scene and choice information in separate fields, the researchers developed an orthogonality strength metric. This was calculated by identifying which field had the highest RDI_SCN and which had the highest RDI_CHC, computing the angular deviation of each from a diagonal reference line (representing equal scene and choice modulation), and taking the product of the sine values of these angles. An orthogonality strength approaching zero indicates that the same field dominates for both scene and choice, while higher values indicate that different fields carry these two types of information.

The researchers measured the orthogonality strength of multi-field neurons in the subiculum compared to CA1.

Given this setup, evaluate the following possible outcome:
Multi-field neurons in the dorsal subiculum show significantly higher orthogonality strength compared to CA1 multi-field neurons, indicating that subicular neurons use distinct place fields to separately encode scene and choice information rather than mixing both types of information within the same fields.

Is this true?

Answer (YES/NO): YES